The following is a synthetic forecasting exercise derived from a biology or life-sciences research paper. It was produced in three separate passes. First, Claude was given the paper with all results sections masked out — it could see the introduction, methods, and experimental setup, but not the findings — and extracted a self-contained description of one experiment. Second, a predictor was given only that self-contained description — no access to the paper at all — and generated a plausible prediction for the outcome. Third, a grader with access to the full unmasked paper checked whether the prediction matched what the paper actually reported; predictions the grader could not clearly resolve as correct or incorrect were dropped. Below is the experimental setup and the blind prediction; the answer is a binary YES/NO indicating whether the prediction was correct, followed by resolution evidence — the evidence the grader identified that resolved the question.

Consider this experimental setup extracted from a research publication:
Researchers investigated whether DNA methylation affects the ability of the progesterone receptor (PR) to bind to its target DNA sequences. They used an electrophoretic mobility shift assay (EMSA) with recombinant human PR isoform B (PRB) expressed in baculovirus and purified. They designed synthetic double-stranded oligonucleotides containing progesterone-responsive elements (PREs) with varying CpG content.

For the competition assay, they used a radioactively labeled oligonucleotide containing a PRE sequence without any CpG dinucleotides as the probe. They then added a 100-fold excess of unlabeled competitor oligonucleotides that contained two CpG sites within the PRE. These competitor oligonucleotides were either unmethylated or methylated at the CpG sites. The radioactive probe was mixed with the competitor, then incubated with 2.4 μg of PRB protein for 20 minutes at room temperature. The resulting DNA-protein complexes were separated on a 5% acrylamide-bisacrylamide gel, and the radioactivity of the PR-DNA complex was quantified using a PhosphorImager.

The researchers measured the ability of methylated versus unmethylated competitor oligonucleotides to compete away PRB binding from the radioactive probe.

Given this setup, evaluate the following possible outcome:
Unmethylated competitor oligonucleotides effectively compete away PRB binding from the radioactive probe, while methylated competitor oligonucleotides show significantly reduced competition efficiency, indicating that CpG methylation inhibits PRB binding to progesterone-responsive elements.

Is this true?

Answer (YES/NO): YES